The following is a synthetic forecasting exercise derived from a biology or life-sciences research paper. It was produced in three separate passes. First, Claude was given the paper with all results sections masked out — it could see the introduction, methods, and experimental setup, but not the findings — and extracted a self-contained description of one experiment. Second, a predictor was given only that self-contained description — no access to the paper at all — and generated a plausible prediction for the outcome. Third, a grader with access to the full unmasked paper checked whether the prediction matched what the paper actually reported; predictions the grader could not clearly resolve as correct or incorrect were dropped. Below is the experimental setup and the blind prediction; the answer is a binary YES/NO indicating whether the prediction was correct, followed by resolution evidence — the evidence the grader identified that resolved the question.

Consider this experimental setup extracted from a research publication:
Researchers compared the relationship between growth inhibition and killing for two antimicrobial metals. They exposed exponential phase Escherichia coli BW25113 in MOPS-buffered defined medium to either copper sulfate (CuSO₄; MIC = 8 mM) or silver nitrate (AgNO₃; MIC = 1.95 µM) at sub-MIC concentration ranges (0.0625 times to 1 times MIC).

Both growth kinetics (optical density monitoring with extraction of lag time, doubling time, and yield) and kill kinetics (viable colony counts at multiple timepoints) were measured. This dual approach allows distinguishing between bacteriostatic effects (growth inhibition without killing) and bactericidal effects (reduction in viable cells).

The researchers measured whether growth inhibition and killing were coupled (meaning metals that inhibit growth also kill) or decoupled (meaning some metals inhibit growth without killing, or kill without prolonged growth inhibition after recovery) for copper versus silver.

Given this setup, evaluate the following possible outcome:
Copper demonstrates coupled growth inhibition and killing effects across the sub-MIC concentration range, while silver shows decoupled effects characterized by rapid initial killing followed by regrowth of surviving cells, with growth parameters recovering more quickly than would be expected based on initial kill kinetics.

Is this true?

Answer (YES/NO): NO